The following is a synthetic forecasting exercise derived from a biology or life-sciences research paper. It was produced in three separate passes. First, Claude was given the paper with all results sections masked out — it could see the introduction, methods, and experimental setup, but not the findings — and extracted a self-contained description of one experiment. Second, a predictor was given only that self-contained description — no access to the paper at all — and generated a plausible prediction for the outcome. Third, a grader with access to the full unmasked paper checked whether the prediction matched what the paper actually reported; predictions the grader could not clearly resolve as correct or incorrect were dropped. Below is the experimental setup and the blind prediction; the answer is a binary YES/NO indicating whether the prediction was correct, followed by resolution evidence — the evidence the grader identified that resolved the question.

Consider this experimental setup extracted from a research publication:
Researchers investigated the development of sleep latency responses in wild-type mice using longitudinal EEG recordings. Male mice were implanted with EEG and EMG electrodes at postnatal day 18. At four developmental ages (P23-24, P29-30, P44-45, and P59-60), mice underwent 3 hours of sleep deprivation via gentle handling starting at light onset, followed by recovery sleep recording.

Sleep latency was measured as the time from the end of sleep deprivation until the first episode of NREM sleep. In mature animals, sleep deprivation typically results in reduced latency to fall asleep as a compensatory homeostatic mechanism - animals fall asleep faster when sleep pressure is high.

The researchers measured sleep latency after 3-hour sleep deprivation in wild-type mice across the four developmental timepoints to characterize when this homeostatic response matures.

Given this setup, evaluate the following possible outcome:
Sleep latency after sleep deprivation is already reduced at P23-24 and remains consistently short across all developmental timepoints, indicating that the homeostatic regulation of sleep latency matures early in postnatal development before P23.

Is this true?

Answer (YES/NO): NO